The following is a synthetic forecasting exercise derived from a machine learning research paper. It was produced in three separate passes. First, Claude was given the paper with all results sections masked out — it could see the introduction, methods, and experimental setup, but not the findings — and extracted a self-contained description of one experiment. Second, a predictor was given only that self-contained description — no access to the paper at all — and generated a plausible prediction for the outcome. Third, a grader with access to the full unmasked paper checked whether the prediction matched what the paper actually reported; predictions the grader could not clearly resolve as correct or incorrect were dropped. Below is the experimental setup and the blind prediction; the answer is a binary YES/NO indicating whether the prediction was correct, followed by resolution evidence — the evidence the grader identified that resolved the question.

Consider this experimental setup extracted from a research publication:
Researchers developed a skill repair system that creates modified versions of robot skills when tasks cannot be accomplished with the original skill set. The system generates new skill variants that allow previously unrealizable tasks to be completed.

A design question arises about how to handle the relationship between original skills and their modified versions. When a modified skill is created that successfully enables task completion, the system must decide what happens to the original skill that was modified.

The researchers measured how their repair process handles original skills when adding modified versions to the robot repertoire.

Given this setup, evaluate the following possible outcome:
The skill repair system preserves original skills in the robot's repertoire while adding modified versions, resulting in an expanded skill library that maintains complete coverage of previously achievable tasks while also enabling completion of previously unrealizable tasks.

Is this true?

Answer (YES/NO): YES